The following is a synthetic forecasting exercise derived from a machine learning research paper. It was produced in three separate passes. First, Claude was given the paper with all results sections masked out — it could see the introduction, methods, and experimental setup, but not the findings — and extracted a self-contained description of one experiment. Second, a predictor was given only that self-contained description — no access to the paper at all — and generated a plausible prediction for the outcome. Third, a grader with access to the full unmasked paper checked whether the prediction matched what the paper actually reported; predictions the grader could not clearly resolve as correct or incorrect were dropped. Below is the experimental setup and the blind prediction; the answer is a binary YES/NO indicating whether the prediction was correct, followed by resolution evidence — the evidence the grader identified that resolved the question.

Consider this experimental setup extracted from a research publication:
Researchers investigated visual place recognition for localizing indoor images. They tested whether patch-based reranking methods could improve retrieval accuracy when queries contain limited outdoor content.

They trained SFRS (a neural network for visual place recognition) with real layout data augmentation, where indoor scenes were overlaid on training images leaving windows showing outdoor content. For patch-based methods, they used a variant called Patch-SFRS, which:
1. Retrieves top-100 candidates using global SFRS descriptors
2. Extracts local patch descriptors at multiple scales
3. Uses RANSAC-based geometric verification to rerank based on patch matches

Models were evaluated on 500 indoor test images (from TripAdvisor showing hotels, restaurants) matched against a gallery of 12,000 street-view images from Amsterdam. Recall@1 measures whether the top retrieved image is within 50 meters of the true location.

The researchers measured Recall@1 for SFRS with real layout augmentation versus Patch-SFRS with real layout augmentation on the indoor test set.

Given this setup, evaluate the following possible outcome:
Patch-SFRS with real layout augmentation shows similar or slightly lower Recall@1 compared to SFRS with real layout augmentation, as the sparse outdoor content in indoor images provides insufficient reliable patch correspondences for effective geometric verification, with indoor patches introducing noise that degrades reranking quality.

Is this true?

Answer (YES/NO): NO